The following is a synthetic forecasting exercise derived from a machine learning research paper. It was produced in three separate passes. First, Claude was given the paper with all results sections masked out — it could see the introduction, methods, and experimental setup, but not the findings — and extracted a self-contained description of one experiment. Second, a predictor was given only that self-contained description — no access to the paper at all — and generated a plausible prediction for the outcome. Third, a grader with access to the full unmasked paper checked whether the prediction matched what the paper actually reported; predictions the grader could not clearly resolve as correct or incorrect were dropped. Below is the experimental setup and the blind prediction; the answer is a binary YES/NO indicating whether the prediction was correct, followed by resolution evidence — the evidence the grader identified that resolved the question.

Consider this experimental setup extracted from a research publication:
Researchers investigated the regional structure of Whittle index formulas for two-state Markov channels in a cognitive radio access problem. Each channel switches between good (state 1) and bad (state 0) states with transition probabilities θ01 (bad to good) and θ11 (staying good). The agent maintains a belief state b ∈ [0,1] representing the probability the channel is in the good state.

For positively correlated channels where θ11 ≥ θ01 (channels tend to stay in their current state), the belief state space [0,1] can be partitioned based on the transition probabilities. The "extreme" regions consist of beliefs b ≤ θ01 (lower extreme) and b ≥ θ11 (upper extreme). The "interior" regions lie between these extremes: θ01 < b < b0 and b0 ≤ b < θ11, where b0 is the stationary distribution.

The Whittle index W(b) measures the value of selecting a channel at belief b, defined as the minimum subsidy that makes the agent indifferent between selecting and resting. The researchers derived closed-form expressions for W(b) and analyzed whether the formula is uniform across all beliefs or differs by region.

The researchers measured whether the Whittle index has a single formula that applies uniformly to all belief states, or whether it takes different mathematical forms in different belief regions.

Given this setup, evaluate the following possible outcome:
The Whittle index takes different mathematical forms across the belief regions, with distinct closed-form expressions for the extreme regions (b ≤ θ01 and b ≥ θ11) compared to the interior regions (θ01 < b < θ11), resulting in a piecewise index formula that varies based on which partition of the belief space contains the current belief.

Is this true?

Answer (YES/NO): YES